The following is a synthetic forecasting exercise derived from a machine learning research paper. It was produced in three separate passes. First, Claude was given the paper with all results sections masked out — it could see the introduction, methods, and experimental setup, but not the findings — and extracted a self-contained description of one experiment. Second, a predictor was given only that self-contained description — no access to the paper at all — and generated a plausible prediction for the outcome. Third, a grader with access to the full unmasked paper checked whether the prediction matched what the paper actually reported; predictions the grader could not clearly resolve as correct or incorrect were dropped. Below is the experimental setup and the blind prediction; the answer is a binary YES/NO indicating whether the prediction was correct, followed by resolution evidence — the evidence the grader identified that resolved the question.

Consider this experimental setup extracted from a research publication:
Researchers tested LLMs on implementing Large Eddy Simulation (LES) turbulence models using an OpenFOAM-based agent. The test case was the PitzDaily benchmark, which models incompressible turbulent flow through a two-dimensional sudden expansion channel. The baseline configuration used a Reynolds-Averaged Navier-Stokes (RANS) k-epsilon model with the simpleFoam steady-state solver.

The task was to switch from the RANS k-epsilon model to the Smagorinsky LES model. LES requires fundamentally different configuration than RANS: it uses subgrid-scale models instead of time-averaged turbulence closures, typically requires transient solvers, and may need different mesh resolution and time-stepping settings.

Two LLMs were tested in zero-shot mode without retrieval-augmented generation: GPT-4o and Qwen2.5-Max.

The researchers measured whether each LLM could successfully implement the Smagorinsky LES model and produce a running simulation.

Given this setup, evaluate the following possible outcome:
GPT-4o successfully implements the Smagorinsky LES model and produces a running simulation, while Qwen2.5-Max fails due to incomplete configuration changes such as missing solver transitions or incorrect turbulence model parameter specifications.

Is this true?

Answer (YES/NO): NO